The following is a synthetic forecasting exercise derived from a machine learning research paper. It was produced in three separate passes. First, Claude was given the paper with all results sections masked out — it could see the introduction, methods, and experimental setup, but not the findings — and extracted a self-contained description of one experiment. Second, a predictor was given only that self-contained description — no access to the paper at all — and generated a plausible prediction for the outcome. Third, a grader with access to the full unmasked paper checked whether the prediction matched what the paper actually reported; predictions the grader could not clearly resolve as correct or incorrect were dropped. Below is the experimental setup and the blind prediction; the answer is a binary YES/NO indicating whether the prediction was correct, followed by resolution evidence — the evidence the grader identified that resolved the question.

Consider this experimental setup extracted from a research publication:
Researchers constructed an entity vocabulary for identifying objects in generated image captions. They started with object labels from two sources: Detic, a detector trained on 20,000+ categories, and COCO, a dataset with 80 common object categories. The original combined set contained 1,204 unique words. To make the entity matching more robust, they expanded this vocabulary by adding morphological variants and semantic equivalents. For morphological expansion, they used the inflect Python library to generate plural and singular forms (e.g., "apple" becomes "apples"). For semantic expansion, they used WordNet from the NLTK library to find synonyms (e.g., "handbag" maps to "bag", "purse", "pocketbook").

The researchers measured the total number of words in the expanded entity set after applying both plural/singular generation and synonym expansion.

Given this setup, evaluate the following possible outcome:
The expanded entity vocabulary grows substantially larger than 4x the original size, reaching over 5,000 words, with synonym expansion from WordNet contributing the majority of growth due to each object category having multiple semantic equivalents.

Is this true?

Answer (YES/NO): YES